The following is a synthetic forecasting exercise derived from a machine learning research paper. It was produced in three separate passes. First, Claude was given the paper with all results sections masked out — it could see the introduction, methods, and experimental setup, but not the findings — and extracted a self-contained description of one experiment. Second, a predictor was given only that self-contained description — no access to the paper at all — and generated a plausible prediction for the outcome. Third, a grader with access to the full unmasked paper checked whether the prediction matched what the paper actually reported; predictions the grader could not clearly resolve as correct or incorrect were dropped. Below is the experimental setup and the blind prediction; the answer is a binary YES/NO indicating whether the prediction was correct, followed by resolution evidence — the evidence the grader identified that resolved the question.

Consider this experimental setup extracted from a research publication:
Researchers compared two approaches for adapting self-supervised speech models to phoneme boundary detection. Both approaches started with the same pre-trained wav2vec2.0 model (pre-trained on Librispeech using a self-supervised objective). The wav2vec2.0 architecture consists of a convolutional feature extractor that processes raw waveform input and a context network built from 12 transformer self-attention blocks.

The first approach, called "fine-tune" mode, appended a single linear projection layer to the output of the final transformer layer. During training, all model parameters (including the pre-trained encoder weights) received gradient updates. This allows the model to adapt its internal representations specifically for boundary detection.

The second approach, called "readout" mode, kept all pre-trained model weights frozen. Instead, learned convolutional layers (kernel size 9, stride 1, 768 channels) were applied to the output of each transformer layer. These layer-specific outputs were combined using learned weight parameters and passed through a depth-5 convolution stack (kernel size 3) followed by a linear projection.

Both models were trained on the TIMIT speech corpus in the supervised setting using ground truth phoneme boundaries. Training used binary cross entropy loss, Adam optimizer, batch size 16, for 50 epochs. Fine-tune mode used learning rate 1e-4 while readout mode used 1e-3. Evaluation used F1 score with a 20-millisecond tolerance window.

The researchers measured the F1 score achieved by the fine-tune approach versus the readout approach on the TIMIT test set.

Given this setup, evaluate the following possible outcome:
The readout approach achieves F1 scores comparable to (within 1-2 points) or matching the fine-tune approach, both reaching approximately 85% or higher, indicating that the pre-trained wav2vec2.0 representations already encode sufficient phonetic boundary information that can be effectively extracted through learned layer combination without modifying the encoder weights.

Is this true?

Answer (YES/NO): YES